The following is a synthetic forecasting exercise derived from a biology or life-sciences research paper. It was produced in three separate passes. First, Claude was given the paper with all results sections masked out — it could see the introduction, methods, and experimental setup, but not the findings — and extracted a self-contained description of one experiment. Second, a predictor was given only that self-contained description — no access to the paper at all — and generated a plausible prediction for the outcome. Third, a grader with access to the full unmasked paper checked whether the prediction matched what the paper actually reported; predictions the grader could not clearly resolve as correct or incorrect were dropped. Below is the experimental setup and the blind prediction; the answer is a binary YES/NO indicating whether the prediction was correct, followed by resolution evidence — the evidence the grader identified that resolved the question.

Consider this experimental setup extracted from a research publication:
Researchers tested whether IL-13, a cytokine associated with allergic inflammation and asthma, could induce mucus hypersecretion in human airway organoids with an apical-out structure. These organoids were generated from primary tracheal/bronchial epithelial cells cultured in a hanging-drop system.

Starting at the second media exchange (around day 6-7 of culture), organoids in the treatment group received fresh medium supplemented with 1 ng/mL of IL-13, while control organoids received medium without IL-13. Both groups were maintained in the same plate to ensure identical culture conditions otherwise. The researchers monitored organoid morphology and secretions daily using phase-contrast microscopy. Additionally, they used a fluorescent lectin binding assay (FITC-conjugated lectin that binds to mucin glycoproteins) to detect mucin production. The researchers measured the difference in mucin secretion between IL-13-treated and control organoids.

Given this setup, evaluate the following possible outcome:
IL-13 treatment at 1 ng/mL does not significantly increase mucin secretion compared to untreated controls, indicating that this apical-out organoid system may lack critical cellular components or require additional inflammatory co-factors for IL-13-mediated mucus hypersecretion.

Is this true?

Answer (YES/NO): NO